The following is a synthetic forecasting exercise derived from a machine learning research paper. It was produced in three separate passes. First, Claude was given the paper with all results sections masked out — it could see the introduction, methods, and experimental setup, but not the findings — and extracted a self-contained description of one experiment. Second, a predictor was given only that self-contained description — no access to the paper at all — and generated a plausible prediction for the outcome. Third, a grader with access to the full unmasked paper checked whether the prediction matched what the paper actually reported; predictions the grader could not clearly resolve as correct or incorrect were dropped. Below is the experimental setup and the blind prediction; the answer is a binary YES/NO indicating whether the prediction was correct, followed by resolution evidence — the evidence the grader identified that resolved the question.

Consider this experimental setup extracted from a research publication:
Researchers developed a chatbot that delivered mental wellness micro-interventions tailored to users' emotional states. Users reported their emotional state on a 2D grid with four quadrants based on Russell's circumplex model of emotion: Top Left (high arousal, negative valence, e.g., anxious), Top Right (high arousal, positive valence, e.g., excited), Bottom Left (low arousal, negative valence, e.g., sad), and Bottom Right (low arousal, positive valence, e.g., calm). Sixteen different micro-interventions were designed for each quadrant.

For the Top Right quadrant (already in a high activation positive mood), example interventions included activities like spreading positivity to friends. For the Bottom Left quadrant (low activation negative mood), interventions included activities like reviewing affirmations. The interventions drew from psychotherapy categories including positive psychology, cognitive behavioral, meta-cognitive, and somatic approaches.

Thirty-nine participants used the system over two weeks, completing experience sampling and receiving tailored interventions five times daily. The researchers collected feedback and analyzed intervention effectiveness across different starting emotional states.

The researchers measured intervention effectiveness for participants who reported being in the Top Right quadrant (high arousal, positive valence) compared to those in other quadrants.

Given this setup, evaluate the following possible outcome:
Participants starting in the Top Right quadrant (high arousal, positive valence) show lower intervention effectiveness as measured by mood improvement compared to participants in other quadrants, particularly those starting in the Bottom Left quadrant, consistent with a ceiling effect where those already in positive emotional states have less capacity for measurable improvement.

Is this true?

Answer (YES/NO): YES